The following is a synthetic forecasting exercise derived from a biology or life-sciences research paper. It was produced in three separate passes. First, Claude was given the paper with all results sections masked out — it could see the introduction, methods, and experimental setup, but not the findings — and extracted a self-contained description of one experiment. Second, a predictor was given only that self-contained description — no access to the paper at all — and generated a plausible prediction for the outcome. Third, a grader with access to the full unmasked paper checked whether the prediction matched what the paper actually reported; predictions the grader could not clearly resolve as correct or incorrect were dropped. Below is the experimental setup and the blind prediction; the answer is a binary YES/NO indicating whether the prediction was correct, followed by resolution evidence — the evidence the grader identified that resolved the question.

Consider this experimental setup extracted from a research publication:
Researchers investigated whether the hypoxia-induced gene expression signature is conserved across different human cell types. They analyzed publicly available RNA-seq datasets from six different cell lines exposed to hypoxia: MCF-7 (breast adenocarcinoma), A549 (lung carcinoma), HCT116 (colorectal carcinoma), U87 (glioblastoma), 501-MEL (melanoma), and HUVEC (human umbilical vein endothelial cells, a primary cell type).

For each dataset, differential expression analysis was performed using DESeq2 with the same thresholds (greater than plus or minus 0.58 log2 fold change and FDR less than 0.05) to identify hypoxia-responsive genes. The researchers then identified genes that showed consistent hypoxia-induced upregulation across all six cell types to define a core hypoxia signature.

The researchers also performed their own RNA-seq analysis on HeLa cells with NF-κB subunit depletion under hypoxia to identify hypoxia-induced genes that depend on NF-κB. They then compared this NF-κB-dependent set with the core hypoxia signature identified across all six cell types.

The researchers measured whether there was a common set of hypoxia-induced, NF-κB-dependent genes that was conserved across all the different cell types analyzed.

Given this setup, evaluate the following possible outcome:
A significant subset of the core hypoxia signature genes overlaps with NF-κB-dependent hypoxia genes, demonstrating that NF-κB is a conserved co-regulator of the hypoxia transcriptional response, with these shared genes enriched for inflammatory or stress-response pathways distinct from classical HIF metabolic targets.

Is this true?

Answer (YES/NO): NO